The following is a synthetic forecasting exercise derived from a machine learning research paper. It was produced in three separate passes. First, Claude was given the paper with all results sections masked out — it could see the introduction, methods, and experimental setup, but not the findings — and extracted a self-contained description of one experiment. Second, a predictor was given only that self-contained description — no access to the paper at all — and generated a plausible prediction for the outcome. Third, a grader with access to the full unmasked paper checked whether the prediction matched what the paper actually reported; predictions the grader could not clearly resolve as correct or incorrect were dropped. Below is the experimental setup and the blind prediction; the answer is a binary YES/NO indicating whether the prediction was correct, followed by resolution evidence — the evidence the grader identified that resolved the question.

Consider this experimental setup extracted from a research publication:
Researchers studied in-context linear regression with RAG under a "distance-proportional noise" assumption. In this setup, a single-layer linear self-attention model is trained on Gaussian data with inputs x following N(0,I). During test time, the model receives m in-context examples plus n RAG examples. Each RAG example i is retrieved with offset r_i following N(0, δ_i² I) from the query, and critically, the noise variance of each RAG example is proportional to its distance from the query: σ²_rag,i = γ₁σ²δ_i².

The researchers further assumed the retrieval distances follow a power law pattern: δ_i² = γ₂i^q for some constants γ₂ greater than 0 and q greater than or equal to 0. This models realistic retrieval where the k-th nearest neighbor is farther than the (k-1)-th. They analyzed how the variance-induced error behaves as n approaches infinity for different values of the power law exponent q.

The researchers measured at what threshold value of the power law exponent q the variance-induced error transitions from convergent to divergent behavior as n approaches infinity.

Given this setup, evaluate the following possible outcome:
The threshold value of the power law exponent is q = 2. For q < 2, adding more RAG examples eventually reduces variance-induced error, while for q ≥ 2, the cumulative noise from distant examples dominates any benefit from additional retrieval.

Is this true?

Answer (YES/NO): NO